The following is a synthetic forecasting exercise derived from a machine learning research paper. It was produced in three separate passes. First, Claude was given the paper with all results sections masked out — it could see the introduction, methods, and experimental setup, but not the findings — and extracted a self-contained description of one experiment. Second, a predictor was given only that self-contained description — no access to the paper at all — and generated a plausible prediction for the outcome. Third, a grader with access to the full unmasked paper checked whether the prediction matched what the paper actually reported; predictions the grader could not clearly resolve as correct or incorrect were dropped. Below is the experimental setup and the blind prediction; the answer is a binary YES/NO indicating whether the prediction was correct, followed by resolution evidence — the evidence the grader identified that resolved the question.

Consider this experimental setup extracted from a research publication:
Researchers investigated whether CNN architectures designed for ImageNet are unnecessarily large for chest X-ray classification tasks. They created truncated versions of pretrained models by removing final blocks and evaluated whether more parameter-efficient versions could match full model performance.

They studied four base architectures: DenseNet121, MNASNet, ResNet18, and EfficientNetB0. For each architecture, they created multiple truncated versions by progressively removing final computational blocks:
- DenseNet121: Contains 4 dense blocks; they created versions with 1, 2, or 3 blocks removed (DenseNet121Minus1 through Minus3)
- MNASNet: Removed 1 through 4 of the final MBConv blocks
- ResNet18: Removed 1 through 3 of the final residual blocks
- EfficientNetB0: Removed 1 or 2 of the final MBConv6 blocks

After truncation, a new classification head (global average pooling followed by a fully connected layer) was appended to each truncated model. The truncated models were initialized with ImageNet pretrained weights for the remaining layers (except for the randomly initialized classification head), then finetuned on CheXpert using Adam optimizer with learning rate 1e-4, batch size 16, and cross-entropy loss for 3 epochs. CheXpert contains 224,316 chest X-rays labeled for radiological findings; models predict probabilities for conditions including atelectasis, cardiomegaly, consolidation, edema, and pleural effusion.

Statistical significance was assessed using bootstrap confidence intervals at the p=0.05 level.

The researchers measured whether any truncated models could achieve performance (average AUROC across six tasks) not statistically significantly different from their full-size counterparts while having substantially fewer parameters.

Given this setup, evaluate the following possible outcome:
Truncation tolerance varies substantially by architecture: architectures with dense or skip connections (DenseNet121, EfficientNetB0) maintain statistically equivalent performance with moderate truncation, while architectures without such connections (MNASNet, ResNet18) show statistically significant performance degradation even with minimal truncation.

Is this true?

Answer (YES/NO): NO